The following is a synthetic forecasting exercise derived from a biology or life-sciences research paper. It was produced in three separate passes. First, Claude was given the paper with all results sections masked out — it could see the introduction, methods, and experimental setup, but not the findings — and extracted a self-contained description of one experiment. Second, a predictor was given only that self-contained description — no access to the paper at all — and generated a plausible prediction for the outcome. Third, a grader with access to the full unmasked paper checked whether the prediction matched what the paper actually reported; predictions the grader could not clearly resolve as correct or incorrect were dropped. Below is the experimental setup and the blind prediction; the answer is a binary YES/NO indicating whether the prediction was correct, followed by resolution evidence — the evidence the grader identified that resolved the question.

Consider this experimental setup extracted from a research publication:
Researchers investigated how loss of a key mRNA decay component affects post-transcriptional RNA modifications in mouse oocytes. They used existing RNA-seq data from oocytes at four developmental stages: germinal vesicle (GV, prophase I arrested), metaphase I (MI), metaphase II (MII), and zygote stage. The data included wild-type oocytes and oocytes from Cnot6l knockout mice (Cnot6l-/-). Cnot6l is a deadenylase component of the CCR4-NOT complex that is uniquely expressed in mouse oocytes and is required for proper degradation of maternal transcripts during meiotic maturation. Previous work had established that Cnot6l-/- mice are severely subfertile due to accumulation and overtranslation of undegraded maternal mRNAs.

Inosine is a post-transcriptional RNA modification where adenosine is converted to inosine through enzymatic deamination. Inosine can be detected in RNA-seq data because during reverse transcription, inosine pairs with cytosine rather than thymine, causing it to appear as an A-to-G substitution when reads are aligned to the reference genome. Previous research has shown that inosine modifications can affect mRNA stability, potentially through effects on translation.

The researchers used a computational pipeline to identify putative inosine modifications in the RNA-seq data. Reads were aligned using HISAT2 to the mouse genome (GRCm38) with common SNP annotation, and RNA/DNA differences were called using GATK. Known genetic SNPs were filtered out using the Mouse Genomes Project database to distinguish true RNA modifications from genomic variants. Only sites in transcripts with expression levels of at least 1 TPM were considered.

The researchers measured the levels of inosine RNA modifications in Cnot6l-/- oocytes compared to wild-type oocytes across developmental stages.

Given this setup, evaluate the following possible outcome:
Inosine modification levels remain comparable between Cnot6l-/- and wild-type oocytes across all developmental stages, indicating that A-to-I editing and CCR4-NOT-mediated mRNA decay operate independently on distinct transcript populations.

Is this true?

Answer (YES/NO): NO